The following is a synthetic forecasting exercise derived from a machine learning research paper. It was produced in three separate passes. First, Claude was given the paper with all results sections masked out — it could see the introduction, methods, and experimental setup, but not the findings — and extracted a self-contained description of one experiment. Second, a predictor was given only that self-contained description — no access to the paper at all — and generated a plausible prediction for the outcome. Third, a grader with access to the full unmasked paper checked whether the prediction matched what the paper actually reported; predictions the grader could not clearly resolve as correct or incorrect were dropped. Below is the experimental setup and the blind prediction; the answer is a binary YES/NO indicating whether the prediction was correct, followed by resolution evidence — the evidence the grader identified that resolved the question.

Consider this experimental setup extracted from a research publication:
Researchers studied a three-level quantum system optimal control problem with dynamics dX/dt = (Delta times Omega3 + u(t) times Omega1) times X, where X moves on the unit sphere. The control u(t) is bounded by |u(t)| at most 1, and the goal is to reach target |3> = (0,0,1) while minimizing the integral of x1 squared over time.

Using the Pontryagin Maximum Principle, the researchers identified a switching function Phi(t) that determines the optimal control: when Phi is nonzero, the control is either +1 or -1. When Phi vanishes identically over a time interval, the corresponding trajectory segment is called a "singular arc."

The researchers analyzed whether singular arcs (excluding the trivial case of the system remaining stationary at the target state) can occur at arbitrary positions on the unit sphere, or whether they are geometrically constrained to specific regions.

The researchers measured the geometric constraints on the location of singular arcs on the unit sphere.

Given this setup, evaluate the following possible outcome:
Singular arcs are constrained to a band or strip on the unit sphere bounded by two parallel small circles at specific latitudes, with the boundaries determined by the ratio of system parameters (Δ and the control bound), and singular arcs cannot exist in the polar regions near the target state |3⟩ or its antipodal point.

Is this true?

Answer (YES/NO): NO